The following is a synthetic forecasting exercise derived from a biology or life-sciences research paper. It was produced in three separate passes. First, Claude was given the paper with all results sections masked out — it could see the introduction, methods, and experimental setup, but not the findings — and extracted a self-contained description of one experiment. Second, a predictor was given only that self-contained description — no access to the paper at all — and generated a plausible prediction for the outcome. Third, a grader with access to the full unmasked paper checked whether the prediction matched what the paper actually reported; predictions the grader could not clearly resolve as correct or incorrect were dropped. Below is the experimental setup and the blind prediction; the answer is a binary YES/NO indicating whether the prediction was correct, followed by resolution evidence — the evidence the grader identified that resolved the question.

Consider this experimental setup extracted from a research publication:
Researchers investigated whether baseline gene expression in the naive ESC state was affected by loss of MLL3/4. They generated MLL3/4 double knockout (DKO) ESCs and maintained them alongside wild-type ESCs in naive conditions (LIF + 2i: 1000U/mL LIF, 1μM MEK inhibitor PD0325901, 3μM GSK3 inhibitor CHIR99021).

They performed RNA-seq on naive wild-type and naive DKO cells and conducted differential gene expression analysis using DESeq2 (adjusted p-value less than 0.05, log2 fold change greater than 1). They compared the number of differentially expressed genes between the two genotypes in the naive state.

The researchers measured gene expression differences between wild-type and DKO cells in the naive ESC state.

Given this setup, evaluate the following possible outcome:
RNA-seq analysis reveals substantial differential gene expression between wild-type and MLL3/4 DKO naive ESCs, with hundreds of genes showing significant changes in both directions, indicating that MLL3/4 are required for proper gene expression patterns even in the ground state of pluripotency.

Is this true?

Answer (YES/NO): YES